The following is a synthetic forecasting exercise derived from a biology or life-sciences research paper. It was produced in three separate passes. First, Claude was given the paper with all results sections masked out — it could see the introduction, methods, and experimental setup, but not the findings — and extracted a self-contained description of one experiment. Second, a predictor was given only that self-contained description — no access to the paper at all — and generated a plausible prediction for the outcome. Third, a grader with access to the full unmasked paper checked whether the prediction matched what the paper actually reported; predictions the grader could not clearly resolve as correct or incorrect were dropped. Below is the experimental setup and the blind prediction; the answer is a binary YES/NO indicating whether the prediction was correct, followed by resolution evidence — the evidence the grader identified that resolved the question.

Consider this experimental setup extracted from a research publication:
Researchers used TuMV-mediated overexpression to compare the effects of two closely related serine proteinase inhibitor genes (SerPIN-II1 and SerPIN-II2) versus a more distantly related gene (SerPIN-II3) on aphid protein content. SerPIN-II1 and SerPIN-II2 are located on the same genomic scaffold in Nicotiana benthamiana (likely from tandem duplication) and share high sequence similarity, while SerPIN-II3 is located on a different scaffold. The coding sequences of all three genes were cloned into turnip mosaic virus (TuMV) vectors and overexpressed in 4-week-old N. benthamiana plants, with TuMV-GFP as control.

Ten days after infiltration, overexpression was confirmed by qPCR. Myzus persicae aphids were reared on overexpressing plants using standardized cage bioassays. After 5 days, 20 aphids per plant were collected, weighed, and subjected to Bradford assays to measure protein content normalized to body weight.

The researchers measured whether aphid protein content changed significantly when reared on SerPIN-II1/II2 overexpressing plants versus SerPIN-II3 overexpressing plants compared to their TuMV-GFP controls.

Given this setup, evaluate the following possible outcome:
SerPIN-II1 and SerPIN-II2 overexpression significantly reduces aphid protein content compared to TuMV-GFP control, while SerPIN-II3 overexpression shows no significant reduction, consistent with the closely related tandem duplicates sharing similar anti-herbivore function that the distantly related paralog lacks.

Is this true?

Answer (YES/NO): NO